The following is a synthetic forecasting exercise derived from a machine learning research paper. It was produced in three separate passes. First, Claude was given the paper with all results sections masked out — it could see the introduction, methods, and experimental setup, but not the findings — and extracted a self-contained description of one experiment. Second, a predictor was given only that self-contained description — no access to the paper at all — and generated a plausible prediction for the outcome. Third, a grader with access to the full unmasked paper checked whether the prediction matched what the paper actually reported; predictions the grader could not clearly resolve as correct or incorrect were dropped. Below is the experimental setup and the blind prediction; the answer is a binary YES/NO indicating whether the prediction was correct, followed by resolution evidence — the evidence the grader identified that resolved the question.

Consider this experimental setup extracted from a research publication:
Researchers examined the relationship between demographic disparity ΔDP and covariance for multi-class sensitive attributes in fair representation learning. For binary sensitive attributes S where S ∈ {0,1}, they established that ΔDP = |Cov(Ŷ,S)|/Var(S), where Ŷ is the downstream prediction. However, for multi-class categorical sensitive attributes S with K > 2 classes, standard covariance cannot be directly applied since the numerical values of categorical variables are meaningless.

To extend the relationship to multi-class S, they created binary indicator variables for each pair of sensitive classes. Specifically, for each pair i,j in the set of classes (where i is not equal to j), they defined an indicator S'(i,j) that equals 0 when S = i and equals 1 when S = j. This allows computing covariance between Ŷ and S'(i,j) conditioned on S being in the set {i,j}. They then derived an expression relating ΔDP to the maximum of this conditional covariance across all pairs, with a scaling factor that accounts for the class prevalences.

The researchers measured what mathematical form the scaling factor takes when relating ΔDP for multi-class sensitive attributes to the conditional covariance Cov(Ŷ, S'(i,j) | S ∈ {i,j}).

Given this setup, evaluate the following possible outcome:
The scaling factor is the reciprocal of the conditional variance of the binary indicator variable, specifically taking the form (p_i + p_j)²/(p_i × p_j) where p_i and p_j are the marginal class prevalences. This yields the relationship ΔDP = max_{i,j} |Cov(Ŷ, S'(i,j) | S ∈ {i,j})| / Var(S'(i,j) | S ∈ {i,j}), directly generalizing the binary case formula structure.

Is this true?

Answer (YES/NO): YES